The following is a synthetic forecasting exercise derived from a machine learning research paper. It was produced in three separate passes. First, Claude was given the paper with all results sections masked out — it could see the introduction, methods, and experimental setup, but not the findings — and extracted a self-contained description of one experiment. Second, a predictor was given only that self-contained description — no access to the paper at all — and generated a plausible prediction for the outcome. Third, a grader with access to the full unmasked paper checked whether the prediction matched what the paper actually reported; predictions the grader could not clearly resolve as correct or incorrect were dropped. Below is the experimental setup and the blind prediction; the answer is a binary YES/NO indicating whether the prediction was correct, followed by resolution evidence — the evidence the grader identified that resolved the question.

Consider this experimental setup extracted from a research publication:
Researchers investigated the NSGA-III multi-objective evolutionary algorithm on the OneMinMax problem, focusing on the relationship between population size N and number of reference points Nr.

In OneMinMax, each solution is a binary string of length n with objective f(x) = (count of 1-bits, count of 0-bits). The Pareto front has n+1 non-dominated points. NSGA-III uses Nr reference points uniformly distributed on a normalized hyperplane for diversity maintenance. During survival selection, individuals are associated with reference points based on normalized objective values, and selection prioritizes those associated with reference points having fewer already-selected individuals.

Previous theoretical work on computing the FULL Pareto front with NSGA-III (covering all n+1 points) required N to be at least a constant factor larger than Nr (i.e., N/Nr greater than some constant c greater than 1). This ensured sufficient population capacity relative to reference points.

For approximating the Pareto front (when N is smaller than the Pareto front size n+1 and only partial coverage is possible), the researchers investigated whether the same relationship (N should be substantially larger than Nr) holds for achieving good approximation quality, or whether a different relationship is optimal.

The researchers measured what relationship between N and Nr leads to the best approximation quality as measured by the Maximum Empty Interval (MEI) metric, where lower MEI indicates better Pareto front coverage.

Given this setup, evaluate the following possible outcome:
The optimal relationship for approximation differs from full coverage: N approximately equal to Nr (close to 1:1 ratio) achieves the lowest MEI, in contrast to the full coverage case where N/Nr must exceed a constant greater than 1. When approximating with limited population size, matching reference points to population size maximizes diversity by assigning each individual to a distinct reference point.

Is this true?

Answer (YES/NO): YES